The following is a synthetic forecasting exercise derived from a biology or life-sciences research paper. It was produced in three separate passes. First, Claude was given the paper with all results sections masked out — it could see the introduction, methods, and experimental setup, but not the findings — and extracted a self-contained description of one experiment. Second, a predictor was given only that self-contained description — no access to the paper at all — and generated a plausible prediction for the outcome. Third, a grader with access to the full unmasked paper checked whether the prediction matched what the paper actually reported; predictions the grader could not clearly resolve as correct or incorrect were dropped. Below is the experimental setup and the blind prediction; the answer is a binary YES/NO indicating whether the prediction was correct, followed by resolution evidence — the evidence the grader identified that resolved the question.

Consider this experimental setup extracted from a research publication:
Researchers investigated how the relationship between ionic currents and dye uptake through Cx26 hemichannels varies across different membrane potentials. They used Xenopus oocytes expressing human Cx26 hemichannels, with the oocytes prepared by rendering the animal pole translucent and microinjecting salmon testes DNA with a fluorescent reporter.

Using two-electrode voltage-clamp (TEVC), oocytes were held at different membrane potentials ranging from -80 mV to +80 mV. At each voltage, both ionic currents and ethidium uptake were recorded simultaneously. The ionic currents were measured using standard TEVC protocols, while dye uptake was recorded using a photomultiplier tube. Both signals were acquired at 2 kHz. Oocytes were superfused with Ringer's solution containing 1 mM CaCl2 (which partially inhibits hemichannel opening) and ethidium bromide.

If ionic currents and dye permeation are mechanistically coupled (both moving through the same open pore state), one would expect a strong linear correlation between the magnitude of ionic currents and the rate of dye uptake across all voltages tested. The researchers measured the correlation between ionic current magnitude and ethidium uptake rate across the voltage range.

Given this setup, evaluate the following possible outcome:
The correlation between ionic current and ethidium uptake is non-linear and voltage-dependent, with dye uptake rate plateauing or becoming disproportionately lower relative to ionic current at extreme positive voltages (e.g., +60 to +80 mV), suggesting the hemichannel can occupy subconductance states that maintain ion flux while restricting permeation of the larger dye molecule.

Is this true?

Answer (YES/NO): NO